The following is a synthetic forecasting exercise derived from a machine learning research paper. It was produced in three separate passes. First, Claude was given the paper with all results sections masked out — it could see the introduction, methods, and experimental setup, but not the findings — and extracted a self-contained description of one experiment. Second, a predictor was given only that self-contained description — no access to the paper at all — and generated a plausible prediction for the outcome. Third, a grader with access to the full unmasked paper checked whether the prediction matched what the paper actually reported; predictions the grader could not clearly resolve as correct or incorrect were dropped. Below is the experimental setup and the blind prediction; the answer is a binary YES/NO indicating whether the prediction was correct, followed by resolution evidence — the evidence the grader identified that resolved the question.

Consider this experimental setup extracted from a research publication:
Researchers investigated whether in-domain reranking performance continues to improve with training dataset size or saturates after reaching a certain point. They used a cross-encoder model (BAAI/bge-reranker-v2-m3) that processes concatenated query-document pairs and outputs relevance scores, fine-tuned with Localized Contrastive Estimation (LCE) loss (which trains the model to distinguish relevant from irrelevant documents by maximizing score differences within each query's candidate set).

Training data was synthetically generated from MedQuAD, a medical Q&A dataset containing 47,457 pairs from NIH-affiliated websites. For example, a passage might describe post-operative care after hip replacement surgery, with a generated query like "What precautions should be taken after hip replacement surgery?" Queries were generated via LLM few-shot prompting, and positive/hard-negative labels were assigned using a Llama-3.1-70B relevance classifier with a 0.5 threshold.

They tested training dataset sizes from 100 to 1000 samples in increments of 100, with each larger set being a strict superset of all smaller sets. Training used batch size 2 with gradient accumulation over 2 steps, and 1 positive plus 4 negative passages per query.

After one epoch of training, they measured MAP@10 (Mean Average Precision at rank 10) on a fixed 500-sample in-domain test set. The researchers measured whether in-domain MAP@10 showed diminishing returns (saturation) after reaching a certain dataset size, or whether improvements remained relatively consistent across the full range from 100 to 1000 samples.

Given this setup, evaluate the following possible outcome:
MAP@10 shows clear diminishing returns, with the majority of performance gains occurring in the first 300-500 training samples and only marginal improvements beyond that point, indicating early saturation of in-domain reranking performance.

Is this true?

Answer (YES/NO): YES